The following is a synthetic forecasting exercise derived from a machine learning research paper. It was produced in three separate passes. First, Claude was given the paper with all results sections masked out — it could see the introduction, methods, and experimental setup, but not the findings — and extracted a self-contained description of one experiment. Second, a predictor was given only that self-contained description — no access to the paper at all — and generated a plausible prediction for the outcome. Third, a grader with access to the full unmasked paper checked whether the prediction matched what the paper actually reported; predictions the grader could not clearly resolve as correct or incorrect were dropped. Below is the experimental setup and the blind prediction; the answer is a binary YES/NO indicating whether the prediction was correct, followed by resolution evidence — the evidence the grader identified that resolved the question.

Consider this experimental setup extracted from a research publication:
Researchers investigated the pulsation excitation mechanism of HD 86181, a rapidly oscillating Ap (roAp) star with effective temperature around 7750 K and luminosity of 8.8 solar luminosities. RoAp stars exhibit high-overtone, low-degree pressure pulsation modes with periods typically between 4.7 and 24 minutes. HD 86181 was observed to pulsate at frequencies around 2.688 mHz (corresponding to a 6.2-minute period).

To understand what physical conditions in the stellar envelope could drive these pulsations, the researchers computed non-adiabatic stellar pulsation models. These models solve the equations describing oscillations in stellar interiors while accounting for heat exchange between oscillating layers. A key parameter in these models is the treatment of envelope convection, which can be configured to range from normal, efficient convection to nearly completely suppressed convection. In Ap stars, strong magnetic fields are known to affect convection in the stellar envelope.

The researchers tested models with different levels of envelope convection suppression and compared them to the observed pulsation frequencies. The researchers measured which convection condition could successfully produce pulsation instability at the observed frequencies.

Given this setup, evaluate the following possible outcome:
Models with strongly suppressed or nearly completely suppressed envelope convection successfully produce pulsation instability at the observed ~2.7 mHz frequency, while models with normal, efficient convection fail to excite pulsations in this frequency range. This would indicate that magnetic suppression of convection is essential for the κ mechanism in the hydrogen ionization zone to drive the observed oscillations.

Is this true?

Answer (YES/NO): YES